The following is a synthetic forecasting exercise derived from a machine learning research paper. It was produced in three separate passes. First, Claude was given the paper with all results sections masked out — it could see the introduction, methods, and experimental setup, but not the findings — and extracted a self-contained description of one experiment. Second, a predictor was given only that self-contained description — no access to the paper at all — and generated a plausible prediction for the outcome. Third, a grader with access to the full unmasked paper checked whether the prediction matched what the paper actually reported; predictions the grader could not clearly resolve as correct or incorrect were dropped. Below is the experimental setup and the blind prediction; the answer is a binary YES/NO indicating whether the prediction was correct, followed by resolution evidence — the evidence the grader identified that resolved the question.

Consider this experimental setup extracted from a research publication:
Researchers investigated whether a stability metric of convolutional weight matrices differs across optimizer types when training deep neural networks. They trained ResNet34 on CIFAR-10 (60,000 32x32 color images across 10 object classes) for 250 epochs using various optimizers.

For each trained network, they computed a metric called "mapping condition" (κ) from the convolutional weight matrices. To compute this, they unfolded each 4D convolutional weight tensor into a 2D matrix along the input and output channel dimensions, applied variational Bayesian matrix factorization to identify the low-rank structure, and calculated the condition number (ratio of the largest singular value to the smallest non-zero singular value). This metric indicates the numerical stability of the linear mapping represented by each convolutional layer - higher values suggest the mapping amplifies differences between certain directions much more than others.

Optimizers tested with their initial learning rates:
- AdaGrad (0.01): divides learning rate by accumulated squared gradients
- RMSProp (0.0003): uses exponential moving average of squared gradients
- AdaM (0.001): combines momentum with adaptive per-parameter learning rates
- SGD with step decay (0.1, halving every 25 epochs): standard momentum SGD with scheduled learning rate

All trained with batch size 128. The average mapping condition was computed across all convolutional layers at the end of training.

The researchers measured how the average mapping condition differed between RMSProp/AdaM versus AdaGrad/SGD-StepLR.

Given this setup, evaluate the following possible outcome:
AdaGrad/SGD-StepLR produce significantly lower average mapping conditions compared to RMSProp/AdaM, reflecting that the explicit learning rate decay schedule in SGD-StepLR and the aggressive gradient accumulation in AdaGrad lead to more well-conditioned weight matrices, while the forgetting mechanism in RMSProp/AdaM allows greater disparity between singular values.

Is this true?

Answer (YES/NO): YES